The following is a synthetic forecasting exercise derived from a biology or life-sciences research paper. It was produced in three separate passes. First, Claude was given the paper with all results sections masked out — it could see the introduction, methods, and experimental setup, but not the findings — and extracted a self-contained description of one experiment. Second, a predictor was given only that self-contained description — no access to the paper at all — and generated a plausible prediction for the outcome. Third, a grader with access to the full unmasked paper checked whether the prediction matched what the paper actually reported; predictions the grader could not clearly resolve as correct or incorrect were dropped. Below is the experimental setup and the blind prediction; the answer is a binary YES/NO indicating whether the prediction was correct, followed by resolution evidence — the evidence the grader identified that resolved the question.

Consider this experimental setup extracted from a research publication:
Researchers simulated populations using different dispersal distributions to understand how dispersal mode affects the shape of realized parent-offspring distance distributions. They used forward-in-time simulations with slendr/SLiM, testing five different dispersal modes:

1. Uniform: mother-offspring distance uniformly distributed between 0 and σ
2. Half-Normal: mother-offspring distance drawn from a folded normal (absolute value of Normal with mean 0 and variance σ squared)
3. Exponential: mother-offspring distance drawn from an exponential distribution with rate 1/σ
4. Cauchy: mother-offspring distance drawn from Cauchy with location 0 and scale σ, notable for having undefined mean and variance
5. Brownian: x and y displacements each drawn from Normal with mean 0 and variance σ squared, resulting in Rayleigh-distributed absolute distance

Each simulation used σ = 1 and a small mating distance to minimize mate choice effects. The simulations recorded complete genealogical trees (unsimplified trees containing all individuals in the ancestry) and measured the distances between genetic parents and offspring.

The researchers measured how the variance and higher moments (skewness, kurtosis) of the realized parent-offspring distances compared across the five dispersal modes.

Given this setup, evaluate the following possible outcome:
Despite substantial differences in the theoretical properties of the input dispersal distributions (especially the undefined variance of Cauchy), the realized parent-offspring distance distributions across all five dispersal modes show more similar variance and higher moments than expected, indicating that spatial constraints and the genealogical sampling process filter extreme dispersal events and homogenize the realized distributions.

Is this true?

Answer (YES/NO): NO